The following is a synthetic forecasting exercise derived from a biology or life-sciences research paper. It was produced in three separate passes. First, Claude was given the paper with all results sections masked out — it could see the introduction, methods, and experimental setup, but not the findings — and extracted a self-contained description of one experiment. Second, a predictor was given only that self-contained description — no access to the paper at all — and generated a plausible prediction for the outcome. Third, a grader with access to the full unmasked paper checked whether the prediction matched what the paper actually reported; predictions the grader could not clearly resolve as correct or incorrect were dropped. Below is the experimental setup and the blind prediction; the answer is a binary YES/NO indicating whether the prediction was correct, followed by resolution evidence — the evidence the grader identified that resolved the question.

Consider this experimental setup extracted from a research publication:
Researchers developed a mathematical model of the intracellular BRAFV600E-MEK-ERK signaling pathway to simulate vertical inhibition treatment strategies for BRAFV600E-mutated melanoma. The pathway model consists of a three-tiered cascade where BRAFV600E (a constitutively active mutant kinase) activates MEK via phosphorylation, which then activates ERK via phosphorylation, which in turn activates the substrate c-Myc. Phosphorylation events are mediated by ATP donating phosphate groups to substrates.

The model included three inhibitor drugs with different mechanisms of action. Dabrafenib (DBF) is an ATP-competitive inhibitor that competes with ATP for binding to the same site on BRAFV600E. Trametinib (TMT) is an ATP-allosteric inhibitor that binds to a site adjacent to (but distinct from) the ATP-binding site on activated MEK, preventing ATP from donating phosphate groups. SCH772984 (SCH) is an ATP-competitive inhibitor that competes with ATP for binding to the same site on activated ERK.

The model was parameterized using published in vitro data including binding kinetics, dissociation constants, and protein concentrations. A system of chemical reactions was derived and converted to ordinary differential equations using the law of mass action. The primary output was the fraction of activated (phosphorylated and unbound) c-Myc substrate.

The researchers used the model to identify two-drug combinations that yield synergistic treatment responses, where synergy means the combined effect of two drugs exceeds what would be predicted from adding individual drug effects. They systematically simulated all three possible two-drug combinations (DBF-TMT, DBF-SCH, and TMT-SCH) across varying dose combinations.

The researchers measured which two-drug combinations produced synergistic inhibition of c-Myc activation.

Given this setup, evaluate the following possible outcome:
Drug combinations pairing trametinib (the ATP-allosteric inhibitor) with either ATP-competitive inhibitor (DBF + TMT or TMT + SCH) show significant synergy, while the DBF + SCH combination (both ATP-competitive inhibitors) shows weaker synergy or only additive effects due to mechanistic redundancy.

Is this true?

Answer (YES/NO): NO